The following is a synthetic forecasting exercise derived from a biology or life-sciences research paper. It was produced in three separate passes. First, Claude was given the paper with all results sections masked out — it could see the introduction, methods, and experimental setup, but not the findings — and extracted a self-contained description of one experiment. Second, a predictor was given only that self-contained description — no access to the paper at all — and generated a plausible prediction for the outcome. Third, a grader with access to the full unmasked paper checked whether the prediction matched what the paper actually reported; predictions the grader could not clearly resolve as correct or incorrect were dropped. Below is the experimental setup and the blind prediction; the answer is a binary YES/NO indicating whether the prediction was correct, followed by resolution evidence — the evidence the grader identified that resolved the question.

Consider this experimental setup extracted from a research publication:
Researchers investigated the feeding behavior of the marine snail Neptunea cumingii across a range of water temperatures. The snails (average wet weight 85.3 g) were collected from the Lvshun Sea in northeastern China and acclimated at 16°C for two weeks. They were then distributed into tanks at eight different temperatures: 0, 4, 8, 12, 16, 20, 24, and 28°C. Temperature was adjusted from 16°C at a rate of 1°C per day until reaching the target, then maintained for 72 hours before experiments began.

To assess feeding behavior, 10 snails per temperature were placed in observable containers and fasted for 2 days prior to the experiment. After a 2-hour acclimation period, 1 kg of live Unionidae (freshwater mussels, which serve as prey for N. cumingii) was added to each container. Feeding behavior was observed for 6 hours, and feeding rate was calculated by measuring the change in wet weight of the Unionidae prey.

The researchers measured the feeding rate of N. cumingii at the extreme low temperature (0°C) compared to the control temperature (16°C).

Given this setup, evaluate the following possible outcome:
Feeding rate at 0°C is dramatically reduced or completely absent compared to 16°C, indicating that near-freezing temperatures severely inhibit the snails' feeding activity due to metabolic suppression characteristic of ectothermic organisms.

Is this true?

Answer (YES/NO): YES